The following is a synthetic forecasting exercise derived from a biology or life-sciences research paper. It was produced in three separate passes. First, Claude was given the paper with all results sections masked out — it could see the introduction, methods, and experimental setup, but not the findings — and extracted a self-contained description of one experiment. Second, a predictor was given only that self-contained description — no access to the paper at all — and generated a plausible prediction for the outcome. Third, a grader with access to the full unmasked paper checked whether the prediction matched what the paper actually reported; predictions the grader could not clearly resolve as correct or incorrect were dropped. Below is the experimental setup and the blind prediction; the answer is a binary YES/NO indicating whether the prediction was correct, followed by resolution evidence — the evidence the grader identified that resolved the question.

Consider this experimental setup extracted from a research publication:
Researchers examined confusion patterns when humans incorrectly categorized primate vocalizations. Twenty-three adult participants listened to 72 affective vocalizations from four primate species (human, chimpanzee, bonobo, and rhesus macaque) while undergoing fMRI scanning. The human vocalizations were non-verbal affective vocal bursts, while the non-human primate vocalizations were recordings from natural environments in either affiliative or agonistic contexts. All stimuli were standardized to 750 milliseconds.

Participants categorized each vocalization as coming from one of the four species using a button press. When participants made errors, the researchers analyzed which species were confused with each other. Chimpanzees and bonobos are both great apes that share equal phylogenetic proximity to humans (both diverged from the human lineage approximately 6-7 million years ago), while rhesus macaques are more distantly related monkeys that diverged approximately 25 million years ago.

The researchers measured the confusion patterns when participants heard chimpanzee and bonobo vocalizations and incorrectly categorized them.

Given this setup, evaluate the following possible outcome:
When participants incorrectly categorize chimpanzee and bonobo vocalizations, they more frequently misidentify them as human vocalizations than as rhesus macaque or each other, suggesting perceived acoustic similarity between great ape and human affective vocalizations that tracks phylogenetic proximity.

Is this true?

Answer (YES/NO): NO